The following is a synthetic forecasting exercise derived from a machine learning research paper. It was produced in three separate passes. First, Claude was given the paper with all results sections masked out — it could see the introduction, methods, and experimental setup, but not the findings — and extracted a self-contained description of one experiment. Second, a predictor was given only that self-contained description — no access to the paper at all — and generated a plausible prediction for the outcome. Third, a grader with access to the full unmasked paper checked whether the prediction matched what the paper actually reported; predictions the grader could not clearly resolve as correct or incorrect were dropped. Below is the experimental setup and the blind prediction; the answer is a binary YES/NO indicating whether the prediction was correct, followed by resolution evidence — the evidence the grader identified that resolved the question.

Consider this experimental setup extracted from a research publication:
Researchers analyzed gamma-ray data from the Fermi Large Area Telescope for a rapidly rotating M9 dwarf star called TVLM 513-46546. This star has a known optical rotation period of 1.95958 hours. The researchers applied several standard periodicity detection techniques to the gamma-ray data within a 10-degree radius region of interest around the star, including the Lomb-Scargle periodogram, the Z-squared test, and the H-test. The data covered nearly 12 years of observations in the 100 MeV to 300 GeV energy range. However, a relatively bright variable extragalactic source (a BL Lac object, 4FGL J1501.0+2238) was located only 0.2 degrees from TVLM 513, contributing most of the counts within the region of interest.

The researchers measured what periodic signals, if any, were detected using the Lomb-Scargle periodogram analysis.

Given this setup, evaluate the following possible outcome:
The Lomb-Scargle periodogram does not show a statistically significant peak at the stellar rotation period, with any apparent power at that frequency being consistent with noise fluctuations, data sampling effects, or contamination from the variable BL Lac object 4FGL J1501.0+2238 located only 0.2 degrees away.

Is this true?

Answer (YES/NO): YES